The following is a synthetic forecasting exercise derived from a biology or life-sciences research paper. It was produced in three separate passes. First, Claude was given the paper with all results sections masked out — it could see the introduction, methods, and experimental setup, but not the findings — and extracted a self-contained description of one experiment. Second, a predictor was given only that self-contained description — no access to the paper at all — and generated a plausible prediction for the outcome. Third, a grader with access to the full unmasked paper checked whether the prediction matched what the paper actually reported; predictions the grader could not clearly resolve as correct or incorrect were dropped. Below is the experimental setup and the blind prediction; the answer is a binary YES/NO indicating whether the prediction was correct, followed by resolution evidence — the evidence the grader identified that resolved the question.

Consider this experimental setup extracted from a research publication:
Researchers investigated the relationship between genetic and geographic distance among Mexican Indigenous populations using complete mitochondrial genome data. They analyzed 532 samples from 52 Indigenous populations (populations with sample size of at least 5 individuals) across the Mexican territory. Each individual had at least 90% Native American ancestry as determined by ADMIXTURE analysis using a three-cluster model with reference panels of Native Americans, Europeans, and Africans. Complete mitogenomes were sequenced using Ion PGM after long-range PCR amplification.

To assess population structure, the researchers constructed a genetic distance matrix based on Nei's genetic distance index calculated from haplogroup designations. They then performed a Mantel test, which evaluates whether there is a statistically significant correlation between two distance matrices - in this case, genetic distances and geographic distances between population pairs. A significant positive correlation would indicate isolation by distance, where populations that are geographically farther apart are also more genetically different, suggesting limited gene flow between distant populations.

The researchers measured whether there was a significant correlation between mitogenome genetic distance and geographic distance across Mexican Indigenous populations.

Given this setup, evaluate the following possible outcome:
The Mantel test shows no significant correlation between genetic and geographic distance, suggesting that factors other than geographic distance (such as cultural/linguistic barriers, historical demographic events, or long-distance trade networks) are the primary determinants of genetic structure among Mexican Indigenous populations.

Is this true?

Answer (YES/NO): YES